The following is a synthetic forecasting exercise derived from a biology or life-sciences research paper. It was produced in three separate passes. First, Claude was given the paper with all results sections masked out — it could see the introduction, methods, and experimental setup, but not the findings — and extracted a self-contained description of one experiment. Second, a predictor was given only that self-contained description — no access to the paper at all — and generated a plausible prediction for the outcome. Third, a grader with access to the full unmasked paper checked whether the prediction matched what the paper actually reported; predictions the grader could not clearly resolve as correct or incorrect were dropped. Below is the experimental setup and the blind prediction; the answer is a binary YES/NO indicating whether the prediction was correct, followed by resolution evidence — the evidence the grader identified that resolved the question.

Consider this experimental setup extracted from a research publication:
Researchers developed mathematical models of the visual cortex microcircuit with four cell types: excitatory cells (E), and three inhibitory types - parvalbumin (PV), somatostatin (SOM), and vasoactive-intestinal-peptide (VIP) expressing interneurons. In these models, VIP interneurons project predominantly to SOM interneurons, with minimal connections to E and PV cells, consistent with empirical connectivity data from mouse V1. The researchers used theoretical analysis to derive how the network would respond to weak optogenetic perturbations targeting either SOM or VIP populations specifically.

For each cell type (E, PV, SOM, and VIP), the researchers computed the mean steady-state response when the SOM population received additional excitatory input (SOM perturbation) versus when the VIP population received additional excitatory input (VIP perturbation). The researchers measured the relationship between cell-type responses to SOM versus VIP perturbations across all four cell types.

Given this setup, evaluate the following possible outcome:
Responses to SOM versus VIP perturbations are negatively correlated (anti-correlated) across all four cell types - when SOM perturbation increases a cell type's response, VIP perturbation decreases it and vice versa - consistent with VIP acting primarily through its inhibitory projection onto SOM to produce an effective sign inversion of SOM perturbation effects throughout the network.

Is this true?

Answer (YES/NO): YES